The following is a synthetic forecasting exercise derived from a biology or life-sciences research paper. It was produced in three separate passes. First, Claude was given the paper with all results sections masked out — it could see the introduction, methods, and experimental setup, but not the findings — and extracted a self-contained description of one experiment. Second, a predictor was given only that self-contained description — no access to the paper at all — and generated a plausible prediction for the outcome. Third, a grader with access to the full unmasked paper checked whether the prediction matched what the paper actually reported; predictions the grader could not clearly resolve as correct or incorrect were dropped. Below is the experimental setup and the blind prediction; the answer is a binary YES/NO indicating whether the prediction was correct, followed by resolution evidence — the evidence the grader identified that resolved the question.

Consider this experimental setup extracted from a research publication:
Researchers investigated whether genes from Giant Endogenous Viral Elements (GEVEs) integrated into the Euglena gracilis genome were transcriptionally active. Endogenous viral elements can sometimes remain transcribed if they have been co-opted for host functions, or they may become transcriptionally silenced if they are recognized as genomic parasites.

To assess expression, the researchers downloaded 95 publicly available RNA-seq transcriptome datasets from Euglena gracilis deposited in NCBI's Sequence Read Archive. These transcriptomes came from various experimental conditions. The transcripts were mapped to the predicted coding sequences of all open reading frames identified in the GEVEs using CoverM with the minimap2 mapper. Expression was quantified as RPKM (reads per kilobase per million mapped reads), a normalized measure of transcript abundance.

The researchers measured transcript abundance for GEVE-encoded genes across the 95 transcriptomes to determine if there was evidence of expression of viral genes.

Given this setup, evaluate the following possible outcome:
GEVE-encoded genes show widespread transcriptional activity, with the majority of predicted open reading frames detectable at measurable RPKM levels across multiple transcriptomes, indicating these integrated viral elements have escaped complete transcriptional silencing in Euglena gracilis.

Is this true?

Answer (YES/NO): NO